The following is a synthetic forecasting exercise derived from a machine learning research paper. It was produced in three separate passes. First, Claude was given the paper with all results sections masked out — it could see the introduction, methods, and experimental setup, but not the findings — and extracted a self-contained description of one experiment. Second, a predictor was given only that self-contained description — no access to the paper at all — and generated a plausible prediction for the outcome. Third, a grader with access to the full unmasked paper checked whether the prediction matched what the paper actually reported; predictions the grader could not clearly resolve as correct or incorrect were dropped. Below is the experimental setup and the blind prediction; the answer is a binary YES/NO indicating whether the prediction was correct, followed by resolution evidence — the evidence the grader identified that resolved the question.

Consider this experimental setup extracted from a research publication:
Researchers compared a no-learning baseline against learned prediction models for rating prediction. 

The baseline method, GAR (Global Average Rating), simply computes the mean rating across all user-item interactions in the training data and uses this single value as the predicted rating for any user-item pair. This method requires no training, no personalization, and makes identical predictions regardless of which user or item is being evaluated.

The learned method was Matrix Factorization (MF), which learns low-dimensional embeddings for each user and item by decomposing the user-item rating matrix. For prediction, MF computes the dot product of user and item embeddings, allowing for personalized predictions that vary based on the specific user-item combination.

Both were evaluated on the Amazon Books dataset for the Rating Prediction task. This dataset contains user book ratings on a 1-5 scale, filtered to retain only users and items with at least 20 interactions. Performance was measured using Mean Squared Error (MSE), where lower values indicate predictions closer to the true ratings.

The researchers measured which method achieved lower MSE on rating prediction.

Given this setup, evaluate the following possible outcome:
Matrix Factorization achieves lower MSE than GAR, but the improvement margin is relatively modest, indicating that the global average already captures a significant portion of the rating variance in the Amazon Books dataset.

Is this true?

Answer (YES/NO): NO